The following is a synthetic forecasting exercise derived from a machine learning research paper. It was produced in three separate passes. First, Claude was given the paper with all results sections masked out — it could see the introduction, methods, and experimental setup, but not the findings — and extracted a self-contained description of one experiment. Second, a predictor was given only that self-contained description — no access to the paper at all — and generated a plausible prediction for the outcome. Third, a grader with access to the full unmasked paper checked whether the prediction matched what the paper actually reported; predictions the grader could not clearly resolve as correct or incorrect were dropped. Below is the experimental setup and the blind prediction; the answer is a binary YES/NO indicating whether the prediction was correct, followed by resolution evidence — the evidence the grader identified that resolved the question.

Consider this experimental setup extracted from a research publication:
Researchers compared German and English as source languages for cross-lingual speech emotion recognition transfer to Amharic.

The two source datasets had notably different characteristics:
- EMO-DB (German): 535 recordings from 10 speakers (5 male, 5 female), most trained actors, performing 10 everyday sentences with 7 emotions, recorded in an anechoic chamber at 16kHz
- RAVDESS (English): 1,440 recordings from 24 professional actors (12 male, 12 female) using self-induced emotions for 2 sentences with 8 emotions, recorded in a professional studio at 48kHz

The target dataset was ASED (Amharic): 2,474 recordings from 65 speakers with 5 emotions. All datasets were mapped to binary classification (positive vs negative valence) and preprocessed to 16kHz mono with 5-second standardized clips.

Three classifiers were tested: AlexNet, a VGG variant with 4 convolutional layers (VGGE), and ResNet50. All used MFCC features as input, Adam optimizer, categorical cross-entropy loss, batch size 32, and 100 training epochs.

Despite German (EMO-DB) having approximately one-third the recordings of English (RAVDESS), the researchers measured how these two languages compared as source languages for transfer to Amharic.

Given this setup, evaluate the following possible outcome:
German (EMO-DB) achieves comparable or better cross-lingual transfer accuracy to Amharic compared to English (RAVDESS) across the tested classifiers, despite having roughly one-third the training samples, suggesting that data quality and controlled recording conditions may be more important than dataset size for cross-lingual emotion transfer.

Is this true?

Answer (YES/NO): NO